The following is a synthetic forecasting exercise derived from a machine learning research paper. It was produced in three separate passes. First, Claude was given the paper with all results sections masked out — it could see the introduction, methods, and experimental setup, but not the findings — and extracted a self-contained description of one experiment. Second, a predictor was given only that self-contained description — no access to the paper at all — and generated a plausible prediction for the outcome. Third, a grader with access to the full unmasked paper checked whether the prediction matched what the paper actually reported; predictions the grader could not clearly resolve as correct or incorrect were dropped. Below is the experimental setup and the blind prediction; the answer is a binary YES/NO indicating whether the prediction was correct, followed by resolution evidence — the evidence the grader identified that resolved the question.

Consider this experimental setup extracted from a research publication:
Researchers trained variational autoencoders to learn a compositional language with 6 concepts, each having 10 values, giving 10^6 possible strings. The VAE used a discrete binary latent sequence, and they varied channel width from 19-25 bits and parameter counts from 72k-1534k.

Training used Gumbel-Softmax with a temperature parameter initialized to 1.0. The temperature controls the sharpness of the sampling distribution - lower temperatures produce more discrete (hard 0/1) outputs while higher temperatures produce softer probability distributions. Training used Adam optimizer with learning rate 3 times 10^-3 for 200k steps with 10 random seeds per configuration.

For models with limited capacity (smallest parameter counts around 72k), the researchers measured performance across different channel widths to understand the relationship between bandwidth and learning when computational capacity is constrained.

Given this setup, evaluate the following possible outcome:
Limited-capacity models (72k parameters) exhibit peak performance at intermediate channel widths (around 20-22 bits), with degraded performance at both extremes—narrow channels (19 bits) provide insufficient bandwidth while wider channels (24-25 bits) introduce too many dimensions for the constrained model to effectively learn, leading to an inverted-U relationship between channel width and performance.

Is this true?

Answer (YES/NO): NO